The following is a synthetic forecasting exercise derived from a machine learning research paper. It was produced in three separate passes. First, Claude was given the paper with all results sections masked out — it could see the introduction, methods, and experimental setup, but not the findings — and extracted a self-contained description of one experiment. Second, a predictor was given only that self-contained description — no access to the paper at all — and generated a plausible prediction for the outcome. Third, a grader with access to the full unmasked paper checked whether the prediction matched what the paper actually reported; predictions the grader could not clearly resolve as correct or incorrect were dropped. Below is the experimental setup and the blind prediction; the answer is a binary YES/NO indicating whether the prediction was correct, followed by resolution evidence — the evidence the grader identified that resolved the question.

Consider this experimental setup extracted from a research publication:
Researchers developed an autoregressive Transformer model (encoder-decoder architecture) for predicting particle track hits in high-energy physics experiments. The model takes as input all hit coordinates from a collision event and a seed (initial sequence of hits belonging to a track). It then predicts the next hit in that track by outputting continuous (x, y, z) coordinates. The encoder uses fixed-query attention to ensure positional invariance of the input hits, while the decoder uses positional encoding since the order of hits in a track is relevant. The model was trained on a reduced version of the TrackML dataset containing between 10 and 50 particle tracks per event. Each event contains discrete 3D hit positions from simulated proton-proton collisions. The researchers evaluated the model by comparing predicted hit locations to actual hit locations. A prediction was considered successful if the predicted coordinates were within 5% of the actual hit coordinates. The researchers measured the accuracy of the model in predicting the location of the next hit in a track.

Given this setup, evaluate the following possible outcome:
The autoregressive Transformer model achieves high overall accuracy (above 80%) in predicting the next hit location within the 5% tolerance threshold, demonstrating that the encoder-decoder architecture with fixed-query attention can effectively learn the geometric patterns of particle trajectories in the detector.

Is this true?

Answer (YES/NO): YES